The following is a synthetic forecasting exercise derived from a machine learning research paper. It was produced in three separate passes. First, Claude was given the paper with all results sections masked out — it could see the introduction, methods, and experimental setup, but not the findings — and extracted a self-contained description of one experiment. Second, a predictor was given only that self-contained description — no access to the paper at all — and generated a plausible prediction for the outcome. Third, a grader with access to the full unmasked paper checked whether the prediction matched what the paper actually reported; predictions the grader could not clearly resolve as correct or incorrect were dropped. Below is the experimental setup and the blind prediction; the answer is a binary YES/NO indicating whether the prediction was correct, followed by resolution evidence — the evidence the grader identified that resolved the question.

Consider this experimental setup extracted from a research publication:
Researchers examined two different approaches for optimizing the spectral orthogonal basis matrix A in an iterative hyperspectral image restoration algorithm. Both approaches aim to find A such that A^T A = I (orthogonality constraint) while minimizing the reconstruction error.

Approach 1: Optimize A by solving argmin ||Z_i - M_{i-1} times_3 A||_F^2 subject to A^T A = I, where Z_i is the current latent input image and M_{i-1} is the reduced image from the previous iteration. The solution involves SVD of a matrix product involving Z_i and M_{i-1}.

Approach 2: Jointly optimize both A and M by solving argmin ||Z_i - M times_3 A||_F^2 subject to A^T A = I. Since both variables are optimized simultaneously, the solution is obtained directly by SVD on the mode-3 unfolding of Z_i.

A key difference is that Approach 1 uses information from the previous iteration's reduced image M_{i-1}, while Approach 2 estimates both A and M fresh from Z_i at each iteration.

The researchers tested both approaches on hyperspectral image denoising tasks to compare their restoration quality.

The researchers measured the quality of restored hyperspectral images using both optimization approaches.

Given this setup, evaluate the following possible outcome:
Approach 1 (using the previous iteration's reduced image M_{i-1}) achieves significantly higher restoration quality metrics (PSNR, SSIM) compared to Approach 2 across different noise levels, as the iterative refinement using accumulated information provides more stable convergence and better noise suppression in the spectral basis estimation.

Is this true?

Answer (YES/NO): NO